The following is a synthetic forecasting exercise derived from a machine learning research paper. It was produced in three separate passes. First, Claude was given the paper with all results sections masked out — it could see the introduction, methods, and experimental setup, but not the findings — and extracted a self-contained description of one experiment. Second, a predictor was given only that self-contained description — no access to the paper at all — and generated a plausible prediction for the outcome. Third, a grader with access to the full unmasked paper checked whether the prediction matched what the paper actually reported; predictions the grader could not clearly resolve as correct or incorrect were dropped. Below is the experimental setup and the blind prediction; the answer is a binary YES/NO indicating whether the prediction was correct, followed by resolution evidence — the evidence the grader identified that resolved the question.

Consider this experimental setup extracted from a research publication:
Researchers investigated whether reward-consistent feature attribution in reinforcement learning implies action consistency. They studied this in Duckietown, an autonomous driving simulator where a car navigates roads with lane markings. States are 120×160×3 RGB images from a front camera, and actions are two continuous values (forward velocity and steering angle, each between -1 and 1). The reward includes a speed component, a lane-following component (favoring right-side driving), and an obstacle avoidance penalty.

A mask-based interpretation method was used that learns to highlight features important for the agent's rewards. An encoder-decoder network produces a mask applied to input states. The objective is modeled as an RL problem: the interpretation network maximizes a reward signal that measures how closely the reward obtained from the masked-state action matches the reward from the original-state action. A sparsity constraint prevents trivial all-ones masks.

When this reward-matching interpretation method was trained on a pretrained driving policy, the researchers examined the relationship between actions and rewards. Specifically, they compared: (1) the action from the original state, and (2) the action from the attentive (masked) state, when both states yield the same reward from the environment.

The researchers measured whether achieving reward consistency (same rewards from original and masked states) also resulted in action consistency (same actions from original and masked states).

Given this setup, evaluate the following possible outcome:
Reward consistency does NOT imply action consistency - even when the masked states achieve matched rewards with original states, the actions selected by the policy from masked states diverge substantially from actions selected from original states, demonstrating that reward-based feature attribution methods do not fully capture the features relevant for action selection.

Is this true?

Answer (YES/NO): YES